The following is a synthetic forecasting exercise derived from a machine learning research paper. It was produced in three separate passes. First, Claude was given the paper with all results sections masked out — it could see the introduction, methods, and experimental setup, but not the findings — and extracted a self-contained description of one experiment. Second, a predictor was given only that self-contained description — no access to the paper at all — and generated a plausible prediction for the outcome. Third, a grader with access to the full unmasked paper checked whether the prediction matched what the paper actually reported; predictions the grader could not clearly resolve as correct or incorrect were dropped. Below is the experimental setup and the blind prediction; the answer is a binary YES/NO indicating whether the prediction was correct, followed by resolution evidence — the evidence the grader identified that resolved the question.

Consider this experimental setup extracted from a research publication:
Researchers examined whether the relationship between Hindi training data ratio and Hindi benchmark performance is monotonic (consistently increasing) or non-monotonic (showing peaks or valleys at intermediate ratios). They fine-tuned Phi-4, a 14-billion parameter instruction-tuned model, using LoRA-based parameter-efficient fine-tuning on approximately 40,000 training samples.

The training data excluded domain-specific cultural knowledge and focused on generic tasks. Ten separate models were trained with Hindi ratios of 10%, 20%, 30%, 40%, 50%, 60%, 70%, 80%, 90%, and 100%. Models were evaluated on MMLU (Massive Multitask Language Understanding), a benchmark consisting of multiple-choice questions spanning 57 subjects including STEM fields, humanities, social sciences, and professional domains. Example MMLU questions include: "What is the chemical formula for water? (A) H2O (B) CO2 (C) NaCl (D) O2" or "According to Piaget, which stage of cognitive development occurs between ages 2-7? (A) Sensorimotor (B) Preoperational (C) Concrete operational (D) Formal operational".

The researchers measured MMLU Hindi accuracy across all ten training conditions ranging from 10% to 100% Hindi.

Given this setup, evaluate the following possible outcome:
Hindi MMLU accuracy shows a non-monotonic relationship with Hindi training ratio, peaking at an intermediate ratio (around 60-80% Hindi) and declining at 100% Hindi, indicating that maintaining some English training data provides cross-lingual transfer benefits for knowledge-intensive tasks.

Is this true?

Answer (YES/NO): NO